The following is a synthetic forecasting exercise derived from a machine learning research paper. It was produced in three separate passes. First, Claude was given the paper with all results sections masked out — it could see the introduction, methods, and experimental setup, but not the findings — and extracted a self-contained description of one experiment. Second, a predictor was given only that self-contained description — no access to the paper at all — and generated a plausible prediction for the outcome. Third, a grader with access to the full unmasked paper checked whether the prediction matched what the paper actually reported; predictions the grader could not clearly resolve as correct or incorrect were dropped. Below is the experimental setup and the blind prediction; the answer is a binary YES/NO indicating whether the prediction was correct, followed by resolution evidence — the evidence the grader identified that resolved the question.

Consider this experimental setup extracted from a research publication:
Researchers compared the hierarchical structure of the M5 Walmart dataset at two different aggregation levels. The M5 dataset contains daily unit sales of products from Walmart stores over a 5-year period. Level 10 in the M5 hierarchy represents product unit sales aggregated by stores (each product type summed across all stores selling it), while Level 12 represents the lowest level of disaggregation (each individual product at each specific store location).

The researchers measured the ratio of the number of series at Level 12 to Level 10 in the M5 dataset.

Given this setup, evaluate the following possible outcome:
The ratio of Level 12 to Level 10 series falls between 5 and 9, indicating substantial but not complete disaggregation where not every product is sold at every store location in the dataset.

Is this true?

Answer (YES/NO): NO